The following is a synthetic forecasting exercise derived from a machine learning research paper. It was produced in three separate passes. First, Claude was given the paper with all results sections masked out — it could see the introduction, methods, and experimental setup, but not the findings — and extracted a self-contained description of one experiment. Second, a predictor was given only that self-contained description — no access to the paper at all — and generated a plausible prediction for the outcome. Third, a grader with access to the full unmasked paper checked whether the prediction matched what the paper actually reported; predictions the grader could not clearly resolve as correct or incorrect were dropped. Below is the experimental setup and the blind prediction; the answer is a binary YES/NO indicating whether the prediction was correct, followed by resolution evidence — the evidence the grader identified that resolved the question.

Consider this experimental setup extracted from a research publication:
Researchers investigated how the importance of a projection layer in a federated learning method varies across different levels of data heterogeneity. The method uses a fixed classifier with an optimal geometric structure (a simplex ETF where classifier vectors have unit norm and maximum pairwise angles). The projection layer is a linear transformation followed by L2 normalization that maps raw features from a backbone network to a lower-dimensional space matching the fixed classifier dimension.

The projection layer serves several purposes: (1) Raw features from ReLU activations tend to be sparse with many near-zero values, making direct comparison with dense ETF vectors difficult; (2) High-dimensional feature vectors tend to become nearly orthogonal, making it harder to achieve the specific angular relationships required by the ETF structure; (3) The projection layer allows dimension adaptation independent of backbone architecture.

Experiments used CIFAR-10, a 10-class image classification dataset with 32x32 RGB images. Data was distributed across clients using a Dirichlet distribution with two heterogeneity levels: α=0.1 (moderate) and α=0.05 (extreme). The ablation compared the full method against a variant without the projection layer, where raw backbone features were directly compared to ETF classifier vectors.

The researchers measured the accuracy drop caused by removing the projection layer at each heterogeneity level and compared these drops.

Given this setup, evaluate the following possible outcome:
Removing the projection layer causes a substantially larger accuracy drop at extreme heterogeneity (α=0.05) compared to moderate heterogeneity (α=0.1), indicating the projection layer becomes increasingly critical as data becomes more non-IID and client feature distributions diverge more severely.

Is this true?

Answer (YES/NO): NO